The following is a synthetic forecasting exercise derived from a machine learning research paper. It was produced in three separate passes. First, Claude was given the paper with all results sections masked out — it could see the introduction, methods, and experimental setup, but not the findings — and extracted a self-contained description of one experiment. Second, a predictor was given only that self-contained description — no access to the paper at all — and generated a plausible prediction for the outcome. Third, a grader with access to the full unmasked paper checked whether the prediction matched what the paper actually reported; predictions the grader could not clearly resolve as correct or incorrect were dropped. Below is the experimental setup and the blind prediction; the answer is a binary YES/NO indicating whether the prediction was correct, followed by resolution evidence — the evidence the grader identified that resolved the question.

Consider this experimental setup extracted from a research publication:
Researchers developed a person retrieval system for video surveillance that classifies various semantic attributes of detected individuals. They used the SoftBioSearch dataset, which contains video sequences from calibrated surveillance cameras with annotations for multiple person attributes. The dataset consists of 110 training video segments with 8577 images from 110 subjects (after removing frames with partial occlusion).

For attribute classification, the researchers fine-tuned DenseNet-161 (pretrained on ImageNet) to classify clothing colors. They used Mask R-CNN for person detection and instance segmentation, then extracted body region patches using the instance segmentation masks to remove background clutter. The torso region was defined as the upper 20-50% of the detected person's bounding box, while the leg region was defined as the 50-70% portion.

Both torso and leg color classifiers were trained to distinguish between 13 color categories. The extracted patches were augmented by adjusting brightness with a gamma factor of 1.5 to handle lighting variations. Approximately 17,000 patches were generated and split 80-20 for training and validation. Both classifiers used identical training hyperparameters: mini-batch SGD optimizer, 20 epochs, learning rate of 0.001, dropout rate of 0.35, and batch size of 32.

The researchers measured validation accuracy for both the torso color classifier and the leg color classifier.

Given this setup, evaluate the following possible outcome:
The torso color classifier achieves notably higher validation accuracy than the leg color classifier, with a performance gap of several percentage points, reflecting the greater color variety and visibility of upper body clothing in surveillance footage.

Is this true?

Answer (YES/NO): YES